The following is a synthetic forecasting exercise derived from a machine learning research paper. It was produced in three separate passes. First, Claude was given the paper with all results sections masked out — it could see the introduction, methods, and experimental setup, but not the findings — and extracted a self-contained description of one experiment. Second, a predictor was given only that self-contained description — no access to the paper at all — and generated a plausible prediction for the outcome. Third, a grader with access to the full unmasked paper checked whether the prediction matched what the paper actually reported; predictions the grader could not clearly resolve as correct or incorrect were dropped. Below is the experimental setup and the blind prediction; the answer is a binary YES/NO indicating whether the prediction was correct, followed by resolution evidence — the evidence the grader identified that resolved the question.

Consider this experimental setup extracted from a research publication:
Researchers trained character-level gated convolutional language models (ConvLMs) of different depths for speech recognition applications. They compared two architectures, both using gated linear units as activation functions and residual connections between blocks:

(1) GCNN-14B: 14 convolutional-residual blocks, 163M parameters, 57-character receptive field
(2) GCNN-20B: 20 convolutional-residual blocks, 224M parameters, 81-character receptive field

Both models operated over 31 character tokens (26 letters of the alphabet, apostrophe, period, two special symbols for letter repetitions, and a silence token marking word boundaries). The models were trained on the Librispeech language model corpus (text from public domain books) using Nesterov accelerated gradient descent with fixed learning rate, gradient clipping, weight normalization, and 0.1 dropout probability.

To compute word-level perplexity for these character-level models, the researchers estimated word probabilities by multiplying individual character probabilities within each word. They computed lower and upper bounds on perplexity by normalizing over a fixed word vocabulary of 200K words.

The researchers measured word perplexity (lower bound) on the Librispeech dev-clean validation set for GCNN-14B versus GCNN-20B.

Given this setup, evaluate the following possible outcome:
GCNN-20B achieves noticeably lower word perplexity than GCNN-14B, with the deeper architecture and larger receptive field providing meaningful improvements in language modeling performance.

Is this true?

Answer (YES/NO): YES